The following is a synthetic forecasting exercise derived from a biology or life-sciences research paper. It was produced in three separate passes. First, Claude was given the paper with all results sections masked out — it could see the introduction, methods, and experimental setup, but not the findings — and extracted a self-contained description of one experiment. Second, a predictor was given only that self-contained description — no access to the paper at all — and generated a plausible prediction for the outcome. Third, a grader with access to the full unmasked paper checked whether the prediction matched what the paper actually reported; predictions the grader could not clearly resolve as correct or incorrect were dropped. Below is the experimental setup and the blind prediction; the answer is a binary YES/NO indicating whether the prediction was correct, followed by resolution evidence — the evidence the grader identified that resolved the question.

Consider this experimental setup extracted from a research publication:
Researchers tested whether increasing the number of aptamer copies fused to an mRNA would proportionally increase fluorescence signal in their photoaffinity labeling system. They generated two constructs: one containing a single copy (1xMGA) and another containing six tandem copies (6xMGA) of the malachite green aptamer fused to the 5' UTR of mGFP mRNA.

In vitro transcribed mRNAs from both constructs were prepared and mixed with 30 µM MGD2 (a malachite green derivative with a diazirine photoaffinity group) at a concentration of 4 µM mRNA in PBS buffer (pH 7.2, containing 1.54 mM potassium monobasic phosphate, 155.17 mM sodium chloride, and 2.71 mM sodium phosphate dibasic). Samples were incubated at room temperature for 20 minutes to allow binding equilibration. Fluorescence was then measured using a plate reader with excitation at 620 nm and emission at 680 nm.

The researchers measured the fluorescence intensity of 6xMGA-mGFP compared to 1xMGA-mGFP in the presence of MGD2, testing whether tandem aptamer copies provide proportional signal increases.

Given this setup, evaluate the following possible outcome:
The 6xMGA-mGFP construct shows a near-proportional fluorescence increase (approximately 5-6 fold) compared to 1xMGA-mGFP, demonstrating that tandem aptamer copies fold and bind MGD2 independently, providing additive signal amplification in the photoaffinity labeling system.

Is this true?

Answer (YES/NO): NO